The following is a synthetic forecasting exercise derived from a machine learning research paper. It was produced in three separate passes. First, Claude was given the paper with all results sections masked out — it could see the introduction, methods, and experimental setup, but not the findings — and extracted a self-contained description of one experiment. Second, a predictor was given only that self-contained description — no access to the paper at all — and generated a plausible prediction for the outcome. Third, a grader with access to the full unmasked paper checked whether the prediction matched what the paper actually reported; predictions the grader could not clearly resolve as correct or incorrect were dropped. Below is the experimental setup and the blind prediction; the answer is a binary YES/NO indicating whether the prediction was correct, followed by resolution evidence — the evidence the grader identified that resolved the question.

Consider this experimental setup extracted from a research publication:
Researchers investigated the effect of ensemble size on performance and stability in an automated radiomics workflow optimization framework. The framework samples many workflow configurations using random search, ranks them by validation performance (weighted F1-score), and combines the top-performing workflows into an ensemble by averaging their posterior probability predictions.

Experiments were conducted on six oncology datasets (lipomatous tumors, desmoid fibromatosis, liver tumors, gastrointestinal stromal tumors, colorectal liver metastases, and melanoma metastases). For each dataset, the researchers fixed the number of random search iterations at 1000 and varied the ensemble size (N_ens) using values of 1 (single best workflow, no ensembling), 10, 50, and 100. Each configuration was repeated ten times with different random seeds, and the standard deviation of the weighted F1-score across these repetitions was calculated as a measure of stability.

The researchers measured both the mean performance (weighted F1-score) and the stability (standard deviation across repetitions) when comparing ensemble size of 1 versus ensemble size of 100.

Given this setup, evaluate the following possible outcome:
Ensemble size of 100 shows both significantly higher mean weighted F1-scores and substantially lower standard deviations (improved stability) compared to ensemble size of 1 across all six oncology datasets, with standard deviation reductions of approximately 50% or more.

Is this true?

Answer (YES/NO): NO